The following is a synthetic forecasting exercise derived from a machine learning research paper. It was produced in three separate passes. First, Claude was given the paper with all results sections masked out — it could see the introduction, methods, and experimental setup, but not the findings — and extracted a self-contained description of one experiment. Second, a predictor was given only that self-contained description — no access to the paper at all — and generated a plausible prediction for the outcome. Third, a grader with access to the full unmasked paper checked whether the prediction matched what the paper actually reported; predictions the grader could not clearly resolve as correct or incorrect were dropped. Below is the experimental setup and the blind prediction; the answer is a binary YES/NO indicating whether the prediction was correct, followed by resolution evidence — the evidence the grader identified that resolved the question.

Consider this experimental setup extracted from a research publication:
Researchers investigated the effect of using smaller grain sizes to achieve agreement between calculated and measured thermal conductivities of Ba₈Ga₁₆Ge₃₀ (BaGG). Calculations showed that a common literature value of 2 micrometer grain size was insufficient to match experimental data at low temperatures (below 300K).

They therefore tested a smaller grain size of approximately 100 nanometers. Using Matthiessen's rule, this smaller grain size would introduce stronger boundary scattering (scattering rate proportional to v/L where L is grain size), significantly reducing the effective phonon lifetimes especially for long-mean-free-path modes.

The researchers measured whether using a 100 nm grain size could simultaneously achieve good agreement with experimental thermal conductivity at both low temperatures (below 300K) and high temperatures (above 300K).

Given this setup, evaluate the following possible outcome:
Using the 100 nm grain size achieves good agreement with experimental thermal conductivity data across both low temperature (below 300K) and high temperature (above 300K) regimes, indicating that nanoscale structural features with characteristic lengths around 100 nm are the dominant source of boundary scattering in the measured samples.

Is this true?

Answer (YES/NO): NO